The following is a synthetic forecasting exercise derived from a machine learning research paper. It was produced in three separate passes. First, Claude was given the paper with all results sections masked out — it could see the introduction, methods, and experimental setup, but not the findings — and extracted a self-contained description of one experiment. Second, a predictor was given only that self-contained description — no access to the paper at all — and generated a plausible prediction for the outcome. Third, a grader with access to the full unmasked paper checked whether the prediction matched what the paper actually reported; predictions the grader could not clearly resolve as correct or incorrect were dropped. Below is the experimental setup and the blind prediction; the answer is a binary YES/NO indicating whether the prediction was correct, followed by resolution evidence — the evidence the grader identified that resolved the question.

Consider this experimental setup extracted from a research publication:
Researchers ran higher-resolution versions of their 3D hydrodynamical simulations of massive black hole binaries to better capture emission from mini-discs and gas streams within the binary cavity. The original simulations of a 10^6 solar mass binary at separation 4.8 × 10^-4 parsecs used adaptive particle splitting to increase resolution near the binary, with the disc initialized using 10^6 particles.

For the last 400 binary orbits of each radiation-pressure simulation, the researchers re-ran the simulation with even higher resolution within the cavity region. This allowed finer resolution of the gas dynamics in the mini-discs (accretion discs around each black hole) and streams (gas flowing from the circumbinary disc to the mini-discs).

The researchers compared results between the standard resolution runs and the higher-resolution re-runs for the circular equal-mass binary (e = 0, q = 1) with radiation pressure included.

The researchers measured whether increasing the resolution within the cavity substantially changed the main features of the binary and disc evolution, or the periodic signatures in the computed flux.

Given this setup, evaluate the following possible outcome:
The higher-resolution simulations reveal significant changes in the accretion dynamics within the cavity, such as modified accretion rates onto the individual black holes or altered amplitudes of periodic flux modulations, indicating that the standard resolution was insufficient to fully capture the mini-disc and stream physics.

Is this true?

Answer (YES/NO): NO